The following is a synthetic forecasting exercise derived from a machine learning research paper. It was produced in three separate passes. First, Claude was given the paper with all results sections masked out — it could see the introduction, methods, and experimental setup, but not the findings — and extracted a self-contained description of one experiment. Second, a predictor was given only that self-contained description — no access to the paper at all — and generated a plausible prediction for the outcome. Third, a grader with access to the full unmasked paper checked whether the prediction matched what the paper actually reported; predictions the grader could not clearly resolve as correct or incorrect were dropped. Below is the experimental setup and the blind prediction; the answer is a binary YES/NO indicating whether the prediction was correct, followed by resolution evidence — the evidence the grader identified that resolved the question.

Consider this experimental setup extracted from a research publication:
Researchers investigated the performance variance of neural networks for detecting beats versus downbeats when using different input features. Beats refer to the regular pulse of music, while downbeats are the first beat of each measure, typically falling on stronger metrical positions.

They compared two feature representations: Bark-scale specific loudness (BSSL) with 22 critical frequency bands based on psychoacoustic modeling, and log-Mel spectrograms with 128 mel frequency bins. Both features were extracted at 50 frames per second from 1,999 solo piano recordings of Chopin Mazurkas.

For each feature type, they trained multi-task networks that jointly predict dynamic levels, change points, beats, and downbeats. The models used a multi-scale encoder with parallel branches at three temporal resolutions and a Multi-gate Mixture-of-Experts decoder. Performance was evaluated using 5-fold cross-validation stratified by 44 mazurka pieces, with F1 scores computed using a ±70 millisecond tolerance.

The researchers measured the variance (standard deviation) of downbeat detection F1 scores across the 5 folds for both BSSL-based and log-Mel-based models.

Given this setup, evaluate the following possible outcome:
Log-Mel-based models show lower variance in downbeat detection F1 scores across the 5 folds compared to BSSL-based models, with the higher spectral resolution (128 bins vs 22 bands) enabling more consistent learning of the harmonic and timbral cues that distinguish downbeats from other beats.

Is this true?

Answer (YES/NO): NO